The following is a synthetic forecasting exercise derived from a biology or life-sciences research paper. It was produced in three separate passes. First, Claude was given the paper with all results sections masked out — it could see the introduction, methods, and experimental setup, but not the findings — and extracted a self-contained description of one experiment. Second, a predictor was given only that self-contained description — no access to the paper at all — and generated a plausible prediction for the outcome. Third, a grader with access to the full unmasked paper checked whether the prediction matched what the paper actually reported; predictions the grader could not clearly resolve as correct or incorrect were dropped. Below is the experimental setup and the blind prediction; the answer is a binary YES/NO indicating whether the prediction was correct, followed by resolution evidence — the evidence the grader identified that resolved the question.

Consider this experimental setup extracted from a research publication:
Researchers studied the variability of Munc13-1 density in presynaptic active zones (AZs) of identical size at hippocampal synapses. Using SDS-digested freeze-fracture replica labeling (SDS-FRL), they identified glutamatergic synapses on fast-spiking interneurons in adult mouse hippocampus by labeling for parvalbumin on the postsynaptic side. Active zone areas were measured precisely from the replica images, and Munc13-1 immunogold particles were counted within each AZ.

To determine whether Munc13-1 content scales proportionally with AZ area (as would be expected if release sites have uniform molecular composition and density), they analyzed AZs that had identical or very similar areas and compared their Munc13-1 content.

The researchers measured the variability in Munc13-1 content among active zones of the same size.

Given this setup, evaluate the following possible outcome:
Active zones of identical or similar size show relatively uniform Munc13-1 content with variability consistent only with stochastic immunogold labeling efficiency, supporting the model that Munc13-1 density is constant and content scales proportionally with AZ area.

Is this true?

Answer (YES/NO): NO